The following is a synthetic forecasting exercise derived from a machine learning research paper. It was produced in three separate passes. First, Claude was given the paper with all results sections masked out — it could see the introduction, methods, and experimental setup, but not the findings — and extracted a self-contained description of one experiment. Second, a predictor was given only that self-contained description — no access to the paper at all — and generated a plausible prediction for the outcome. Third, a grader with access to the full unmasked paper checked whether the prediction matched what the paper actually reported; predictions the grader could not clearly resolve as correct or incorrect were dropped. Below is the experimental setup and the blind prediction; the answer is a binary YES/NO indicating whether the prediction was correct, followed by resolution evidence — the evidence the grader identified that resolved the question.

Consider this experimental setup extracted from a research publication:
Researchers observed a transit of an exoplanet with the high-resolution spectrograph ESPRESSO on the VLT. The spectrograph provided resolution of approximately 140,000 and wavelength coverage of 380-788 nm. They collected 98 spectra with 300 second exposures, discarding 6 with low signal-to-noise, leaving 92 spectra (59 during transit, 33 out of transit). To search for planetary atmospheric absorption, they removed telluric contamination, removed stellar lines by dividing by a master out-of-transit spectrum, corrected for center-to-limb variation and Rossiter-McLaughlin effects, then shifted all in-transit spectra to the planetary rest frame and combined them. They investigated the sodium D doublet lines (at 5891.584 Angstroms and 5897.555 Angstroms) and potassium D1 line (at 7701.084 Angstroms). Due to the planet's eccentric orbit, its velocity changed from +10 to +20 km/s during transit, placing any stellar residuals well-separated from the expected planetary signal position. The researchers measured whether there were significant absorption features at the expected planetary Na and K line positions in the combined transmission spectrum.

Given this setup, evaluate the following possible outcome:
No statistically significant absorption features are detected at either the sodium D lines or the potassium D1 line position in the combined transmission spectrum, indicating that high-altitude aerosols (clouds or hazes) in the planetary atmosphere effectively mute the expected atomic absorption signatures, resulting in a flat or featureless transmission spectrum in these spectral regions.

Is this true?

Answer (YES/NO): NO